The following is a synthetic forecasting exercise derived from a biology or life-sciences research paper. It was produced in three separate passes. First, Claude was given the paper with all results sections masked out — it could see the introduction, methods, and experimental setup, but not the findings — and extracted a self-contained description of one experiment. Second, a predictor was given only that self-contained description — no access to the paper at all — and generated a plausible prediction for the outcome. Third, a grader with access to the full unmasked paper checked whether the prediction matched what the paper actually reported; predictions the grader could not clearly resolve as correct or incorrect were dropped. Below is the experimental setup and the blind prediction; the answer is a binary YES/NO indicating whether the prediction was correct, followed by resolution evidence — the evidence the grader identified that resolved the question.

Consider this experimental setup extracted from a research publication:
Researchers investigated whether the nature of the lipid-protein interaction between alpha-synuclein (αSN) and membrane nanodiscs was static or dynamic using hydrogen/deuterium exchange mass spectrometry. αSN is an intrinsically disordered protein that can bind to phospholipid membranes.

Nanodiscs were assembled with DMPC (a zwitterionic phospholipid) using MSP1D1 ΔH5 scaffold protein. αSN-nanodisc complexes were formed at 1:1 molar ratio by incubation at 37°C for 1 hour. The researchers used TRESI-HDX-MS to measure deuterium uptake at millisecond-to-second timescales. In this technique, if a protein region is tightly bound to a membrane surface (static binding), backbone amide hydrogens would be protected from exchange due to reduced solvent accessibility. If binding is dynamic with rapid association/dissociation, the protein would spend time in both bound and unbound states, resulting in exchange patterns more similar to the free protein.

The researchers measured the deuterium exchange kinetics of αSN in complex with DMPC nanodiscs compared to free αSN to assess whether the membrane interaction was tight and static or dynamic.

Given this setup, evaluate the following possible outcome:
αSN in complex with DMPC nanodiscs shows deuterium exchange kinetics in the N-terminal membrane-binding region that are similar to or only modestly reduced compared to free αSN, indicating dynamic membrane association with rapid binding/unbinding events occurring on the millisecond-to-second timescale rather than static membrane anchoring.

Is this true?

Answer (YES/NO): YES